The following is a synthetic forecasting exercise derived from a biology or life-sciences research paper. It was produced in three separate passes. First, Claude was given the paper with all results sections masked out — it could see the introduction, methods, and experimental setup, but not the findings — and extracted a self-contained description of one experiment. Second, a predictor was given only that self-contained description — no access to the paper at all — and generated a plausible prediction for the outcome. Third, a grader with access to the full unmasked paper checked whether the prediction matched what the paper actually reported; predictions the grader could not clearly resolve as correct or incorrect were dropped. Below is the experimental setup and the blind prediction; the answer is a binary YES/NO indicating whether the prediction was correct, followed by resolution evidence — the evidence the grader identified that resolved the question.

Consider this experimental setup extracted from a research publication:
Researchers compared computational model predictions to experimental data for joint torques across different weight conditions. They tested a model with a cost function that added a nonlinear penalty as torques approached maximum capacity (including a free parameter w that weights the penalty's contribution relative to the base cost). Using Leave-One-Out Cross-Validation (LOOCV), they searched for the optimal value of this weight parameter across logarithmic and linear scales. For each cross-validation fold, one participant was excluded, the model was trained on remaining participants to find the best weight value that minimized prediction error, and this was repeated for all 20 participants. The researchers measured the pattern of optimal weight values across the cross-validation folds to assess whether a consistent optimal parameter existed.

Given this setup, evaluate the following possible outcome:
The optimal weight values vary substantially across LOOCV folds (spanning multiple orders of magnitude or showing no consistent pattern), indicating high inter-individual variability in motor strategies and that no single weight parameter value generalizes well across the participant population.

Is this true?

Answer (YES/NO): NO